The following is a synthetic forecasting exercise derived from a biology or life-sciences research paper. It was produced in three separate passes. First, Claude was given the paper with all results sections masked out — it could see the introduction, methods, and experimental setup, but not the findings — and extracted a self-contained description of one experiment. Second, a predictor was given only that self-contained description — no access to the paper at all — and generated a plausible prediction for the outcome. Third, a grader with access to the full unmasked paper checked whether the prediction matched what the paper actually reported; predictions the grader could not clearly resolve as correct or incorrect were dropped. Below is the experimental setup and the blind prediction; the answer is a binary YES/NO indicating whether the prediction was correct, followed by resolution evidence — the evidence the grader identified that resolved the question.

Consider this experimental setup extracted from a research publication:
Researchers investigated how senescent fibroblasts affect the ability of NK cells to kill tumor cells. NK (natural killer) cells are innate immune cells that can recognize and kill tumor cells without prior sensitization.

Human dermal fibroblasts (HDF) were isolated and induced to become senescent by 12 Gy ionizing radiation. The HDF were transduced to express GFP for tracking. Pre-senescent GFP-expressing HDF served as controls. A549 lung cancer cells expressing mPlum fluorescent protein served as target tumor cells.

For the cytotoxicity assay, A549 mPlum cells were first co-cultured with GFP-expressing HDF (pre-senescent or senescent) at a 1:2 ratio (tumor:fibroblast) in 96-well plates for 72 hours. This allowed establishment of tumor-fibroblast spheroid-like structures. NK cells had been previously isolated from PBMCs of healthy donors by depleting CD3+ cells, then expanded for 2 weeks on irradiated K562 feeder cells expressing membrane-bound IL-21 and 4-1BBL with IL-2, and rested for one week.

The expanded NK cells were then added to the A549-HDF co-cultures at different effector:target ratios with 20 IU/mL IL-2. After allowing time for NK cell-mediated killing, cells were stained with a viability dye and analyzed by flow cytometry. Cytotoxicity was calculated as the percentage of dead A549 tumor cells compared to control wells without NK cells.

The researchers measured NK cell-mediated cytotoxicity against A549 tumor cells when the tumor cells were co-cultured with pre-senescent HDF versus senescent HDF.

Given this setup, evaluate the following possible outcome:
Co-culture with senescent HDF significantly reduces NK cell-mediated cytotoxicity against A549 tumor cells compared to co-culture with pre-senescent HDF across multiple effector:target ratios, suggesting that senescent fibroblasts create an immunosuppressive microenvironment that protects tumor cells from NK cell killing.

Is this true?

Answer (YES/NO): YES